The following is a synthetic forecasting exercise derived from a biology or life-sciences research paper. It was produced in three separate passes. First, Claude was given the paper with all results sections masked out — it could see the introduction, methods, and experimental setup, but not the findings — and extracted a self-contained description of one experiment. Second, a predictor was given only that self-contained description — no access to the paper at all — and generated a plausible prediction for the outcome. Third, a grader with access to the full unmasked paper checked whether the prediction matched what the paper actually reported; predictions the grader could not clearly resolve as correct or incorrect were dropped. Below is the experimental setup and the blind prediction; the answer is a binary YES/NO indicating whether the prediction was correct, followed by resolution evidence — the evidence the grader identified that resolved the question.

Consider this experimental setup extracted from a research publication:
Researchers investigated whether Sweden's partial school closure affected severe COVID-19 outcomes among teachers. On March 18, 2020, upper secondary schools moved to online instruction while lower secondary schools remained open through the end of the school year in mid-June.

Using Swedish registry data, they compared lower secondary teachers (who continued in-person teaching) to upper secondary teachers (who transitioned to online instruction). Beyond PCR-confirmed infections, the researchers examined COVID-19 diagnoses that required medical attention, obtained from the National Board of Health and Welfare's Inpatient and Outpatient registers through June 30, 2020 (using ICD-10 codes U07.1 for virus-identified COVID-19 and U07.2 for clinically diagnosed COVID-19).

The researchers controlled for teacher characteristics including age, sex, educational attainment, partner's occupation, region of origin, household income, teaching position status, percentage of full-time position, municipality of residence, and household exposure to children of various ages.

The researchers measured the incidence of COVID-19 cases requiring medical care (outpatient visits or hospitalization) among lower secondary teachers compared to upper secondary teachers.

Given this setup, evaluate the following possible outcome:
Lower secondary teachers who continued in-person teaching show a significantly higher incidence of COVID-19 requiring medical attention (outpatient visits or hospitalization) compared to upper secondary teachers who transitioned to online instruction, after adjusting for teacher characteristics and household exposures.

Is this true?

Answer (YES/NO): YES